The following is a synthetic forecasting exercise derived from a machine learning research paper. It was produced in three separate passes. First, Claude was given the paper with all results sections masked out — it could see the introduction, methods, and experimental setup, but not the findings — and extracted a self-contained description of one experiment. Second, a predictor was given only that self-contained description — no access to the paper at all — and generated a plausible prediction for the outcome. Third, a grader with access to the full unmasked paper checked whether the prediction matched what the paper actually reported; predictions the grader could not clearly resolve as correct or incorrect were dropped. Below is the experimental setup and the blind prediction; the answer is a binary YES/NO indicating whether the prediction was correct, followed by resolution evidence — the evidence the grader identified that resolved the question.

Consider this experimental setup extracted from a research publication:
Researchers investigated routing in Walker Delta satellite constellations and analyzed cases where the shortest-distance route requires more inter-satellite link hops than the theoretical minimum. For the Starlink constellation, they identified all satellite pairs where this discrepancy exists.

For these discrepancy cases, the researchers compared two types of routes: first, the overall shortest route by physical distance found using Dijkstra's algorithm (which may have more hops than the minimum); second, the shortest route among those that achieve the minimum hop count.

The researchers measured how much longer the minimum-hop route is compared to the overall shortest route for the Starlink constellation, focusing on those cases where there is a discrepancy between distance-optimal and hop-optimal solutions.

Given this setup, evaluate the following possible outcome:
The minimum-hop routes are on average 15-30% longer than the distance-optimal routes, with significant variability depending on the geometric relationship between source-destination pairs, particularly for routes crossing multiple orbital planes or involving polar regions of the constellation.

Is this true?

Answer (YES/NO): NO